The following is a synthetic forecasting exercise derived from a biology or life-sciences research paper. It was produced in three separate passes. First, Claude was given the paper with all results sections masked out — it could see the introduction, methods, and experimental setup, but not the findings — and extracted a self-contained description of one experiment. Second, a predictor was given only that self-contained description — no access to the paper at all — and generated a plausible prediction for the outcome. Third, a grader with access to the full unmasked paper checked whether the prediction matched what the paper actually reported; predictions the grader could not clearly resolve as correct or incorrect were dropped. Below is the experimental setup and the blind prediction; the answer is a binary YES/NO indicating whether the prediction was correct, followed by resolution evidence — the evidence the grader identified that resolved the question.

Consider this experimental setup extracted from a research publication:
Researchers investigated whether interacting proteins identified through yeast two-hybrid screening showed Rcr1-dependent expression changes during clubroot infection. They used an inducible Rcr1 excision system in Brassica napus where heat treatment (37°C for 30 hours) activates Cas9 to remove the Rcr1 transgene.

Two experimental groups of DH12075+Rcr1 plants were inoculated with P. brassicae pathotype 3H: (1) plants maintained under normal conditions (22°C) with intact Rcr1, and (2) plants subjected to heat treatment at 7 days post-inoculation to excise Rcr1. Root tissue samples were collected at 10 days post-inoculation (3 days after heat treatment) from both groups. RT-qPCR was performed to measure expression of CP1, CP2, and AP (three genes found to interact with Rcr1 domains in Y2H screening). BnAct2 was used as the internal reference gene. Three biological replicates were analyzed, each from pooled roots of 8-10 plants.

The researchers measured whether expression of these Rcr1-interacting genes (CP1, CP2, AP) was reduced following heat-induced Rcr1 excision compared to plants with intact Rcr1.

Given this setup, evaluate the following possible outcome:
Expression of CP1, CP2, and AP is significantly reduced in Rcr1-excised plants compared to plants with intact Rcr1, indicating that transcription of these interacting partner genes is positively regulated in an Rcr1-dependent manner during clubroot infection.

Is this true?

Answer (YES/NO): NO